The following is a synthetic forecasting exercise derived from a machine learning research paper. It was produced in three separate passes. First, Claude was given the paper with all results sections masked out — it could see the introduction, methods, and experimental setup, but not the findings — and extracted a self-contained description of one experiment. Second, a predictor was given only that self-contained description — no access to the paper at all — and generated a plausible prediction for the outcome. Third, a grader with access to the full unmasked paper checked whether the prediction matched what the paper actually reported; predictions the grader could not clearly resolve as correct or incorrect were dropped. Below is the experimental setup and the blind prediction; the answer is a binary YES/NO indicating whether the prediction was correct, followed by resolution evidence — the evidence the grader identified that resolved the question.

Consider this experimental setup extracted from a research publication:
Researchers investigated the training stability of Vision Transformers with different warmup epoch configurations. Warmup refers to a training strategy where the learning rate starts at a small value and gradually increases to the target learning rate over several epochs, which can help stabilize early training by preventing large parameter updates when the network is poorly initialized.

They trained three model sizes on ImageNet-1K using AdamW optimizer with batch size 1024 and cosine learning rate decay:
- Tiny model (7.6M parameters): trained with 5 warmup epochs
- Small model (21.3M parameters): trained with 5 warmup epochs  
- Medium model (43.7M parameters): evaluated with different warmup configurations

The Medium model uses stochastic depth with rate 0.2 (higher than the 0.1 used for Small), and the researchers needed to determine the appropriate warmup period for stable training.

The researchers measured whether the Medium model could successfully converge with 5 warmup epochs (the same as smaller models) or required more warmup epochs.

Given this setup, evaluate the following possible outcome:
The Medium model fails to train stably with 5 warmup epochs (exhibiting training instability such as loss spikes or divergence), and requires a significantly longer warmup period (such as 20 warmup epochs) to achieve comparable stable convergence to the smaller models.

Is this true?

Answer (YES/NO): YES